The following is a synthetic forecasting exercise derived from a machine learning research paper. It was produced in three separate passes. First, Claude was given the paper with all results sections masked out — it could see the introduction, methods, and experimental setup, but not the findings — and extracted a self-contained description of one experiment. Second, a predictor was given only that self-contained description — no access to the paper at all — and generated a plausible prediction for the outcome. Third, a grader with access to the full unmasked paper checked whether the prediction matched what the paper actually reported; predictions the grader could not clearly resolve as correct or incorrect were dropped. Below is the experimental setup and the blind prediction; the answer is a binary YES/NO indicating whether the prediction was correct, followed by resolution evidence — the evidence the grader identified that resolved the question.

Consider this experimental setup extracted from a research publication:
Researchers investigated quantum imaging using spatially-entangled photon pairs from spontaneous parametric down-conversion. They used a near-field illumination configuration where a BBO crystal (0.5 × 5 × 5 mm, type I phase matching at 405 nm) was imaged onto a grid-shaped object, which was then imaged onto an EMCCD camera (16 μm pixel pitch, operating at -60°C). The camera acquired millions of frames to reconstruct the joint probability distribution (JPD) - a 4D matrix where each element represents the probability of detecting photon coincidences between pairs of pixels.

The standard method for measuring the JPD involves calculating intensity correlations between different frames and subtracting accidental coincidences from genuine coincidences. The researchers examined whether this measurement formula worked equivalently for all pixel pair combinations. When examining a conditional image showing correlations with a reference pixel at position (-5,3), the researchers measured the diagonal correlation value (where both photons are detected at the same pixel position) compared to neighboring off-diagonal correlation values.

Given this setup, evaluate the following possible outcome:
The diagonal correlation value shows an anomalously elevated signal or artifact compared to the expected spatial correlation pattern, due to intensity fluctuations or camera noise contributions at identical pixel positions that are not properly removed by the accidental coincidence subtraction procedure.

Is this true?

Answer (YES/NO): YES